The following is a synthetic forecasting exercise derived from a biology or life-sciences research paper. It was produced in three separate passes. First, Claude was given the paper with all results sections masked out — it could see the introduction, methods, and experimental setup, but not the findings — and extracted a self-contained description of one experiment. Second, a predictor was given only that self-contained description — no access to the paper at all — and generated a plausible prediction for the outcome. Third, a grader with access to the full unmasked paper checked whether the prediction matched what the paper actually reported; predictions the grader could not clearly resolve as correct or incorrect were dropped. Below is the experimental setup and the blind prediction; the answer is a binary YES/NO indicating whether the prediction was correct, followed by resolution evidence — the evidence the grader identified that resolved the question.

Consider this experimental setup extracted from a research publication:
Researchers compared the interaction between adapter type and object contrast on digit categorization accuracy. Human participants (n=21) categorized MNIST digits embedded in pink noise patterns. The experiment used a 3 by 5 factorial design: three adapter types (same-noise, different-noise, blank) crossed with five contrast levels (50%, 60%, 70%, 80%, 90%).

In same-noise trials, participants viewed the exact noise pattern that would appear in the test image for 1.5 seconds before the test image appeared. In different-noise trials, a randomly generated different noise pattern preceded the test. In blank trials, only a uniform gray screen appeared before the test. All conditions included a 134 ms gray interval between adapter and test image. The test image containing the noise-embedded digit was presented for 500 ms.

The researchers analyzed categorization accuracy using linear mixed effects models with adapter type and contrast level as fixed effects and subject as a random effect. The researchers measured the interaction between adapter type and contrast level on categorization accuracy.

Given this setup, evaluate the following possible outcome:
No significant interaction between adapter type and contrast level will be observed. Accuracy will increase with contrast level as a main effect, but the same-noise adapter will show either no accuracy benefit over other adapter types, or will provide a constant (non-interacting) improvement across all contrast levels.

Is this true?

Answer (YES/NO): NO